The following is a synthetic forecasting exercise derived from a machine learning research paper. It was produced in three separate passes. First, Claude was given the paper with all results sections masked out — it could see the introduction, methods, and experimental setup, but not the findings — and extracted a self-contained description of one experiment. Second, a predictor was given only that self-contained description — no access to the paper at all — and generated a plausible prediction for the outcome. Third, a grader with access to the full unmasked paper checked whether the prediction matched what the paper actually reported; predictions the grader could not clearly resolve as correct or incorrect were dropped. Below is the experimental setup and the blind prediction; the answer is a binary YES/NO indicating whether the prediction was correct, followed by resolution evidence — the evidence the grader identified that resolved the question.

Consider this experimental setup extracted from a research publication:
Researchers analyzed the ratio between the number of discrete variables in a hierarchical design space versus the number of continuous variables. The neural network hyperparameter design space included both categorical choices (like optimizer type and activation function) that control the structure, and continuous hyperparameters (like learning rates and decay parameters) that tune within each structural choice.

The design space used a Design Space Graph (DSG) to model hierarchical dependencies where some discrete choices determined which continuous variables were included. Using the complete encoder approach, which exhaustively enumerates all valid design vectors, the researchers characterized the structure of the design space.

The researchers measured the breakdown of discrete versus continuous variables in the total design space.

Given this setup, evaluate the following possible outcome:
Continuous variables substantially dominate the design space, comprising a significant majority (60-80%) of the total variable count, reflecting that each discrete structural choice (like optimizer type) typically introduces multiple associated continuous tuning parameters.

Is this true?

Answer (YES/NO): NO